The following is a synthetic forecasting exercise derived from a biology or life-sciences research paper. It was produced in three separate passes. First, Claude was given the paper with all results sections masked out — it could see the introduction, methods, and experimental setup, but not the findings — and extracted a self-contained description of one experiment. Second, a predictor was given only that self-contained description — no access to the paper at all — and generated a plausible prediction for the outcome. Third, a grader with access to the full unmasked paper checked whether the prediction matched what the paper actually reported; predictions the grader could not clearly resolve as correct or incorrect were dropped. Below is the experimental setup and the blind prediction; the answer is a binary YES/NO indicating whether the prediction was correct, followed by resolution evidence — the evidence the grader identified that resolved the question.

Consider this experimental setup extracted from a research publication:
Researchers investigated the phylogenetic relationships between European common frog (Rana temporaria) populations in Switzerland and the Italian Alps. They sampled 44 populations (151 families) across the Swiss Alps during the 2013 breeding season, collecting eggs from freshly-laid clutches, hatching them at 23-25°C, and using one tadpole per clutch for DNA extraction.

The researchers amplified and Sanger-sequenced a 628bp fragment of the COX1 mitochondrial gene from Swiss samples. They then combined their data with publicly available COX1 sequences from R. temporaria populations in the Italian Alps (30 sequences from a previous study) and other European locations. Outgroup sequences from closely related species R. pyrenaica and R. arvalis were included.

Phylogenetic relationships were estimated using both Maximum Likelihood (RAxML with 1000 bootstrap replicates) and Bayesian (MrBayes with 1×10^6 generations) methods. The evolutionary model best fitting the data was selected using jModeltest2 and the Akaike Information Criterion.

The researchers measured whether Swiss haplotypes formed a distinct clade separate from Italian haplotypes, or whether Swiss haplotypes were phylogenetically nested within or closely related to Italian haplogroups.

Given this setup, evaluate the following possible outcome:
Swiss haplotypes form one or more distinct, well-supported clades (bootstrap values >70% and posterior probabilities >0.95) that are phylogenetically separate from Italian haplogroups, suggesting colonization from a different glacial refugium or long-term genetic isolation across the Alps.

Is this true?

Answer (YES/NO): NO